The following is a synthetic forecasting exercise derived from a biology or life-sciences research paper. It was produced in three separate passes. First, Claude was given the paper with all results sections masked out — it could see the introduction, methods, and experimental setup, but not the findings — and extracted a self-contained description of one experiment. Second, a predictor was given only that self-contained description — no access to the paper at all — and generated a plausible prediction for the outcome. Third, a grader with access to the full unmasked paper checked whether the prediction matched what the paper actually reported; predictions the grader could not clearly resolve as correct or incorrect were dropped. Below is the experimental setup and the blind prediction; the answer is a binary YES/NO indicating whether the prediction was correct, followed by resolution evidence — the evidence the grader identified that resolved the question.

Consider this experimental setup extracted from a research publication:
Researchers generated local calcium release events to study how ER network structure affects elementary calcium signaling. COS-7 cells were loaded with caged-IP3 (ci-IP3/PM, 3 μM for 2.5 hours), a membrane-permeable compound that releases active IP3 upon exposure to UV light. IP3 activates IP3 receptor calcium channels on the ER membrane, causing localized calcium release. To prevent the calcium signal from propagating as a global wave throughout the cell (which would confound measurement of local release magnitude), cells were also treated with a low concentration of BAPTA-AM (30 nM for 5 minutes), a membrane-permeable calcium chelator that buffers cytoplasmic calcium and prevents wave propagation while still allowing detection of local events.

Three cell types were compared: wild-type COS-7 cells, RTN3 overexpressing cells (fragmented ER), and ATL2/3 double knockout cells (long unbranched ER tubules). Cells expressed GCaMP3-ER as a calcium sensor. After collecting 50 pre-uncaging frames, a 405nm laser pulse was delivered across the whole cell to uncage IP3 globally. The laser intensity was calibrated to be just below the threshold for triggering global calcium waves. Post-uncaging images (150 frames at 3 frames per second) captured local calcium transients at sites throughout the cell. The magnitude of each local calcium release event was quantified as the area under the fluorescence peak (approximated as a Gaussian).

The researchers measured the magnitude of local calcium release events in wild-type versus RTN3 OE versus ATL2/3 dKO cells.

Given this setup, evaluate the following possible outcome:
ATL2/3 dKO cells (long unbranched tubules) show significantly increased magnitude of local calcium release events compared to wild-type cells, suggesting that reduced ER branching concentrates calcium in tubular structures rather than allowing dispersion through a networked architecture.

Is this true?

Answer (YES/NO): NO